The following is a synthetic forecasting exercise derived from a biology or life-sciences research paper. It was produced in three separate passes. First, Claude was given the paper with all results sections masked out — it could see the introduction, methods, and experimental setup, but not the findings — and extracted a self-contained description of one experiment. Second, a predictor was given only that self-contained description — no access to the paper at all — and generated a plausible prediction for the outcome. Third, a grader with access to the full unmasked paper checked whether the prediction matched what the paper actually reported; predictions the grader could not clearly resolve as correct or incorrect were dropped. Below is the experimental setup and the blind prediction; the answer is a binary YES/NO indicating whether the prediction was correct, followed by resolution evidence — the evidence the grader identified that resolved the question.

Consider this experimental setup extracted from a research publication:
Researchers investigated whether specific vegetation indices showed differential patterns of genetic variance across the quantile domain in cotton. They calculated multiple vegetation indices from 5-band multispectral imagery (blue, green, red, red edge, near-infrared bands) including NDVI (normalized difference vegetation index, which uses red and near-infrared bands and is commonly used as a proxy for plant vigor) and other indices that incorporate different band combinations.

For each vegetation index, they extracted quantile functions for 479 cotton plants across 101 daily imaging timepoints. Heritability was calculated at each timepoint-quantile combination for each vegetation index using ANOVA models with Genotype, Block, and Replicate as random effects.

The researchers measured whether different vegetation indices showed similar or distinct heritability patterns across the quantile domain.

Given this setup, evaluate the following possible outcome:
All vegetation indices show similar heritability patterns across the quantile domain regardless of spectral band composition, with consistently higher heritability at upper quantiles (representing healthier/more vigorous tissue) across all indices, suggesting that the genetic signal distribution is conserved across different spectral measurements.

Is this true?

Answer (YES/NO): NO